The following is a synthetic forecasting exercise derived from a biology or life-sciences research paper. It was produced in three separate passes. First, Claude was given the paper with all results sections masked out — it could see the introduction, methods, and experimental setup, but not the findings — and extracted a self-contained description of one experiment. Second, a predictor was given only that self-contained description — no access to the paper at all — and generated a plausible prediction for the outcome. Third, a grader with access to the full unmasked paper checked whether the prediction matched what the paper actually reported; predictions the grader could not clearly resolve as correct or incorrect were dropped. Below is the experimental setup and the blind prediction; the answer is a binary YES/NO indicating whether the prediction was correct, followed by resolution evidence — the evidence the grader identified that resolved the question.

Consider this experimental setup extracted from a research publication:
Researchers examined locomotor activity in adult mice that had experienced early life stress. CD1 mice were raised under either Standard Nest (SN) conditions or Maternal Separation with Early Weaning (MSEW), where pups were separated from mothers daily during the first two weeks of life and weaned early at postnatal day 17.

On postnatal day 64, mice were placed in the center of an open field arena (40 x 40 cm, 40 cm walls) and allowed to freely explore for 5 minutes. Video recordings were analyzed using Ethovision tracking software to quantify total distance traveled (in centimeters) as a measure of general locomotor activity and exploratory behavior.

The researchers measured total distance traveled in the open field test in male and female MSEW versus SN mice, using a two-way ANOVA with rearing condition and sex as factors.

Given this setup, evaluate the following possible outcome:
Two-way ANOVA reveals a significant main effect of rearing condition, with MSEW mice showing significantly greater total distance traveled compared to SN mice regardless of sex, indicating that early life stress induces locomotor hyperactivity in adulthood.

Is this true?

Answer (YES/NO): NO